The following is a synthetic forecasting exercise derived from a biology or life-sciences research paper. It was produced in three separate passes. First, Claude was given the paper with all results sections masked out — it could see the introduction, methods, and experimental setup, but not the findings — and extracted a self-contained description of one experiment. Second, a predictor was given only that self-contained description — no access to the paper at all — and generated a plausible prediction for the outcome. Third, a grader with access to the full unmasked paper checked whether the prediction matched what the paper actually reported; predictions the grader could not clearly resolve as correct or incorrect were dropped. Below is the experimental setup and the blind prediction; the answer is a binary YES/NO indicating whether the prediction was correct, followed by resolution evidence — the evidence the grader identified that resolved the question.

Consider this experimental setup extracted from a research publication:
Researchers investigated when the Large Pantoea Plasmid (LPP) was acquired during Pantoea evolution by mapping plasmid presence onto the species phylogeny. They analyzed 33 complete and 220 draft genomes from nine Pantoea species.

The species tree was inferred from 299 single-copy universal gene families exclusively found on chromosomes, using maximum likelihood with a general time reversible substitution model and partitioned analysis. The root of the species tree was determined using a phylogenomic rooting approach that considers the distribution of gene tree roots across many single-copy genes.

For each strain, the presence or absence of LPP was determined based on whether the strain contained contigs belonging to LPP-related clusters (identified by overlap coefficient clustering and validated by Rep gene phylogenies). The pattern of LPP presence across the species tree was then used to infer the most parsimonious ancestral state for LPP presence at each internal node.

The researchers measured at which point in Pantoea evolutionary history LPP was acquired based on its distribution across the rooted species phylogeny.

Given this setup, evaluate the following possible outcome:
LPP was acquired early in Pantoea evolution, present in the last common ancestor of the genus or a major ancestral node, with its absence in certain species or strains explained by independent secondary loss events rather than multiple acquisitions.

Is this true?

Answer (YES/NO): YES